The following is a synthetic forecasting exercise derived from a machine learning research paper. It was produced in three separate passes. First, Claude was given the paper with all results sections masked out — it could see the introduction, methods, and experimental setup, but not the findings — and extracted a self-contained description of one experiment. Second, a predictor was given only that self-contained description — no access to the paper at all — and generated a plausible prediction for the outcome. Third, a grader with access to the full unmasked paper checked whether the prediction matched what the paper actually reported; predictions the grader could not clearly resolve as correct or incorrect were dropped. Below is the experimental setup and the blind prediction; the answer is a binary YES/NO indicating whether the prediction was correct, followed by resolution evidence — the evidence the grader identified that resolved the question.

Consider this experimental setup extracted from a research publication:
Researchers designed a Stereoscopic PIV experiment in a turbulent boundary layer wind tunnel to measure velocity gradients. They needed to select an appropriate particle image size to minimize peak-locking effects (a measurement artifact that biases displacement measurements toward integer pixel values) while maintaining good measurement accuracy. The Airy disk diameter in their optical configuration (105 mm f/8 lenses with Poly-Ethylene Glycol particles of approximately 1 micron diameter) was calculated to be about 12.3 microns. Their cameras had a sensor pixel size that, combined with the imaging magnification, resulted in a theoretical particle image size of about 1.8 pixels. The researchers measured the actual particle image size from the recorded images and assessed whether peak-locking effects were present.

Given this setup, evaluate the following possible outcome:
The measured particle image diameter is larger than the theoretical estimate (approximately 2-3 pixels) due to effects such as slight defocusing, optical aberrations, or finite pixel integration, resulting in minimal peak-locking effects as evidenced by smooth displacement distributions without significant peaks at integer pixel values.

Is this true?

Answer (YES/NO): NO